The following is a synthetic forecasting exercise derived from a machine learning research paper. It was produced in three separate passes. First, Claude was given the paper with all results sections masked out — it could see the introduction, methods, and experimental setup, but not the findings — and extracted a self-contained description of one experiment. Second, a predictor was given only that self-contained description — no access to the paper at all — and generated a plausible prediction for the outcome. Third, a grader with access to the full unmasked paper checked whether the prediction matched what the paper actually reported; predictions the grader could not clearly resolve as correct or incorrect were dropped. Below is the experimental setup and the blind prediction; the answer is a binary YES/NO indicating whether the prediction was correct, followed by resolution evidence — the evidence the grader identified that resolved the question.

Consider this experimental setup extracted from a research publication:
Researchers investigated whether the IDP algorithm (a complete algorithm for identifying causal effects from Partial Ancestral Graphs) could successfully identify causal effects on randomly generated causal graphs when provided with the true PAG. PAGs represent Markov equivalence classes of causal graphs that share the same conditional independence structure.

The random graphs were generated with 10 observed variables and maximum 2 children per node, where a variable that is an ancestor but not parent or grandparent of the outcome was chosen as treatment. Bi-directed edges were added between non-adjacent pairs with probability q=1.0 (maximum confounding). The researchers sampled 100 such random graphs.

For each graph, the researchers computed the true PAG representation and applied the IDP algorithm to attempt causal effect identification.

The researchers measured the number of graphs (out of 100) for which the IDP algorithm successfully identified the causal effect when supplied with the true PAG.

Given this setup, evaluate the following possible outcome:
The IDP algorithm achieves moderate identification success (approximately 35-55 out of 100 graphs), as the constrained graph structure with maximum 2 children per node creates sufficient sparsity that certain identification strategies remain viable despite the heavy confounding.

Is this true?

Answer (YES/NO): NO